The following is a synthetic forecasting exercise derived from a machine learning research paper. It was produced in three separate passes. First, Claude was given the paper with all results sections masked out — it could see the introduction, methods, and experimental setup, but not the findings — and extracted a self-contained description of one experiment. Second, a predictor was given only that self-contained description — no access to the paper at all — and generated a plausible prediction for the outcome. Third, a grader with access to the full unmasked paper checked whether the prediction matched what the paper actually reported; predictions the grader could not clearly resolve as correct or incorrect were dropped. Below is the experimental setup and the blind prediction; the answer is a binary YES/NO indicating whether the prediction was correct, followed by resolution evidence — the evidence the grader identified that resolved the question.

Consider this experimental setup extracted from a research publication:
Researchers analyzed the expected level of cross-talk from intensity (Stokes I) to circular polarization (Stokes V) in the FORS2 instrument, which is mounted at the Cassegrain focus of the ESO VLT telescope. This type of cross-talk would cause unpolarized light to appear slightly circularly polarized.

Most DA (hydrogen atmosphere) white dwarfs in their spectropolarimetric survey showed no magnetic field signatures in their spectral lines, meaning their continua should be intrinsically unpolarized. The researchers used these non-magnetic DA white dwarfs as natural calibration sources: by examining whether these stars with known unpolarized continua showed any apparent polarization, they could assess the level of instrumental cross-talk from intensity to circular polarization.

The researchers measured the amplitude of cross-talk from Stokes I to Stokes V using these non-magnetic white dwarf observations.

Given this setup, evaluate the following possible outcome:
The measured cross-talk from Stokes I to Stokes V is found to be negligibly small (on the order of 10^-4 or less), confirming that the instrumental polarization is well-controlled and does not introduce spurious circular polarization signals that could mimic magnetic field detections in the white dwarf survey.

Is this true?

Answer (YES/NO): YES